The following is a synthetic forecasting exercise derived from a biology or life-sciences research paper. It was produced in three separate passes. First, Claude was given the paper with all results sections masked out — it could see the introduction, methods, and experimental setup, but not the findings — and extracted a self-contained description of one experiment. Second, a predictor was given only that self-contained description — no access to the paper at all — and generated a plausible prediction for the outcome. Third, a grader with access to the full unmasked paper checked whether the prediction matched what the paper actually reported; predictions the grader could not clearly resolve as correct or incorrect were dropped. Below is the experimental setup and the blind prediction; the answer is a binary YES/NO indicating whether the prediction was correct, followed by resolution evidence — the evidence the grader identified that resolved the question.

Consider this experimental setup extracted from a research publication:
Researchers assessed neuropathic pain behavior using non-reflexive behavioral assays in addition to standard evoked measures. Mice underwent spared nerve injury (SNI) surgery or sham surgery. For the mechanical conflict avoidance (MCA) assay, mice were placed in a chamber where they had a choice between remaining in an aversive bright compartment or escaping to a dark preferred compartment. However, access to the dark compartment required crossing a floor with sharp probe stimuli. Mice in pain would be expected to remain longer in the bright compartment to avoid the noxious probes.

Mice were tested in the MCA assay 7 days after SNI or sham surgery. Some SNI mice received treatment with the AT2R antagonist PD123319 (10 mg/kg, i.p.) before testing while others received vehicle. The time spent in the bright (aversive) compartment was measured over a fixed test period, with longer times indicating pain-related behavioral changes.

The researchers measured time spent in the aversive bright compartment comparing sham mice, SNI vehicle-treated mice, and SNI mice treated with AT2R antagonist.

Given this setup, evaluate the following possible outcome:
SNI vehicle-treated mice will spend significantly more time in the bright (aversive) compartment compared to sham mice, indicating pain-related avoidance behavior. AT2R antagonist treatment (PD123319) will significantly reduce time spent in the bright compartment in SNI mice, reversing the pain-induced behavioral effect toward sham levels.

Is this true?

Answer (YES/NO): YES